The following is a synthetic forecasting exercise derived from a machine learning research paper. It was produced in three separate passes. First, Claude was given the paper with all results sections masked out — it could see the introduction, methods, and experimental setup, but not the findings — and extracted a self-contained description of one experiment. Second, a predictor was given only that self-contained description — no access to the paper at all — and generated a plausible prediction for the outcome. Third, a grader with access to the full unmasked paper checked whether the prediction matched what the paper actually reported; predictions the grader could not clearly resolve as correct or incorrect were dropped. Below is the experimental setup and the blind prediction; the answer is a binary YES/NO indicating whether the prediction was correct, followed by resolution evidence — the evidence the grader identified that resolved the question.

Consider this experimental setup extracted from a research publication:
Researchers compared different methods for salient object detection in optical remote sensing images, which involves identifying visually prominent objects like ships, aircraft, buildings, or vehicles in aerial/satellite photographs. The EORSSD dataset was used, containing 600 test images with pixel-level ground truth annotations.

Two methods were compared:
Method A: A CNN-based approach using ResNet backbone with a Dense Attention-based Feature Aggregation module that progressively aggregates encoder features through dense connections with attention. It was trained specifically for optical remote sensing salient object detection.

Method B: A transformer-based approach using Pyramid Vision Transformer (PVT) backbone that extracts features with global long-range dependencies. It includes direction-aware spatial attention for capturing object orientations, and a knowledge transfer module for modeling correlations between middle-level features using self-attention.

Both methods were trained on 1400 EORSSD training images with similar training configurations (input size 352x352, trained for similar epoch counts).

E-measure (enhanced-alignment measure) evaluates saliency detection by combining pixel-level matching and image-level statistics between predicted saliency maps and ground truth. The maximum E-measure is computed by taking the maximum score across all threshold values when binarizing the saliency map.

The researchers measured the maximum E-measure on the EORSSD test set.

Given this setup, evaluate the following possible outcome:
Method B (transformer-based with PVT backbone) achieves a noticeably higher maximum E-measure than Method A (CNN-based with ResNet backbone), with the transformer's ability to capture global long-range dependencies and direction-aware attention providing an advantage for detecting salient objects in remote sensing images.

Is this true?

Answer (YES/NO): NO